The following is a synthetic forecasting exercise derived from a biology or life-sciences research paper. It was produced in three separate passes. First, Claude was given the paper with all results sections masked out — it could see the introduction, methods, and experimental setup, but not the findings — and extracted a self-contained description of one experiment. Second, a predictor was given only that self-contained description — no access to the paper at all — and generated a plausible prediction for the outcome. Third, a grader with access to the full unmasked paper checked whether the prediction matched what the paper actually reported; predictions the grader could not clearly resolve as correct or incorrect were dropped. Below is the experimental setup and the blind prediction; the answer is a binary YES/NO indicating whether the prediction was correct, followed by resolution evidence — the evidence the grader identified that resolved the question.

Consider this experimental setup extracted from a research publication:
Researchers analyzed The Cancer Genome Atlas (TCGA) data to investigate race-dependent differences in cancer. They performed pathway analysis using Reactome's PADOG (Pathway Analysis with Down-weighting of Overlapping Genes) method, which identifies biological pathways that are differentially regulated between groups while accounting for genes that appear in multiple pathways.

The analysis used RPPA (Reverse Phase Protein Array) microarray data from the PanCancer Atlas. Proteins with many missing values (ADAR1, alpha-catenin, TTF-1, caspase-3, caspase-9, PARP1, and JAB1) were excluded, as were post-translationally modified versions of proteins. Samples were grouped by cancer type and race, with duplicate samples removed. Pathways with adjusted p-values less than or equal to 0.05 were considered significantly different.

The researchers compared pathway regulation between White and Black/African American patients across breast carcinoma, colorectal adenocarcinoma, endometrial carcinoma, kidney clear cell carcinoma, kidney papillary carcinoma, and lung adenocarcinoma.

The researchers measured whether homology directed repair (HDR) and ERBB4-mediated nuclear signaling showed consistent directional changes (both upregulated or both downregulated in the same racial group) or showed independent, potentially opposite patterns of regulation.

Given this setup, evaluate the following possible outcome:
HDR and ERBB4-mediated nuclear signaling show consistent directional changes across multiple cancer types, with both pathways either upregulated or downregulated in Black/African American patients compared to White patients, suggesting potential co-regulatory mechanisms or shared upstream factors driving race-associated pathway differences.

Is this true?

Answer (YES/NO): YES